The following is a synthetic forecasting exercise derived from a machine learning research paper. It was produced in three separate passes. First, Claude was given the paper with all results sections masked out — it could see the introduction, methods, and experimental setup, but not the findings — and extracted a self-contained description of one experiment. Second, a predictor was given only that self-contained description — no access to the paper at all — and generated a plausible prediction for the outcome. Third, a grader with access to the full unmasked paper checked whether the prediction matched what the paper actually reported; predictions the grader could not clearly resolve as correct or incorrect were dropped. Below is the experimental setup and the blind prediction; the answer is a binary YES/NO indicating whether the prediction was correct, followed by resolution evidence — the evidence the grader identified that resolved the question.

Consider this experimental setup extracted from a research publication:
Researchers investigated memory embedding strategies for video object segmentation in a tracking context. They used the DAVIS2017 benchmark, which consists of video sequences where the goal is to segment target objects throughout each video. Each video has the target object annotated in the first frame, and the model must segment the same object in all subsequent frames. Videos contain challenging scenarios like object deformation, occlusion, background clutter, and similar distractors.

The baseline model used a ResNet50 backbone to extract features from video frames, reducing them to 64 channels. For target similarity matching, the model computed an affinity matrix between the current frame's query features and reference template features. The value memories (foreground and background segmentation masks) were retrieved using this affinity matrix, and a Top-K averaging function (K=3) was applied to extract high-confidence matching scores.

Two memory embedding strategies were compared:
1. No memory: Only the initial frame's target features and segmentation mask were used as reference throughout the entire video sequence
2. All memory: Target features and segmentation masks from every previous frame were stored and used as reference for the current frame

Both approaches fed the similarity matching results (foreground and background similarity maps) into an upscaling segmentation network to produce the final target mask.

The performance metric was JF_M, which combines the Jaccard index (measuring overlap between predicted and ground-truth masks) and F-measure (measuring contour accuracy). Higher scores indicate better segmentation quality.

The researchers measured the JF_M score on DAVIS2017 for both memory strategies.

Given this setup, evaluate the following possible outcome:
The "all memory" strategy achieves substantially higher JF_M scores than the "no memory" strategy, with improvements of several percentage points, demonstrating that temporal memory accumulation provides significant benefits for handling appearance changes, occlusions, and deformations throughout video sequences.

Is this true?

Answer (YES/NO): NO